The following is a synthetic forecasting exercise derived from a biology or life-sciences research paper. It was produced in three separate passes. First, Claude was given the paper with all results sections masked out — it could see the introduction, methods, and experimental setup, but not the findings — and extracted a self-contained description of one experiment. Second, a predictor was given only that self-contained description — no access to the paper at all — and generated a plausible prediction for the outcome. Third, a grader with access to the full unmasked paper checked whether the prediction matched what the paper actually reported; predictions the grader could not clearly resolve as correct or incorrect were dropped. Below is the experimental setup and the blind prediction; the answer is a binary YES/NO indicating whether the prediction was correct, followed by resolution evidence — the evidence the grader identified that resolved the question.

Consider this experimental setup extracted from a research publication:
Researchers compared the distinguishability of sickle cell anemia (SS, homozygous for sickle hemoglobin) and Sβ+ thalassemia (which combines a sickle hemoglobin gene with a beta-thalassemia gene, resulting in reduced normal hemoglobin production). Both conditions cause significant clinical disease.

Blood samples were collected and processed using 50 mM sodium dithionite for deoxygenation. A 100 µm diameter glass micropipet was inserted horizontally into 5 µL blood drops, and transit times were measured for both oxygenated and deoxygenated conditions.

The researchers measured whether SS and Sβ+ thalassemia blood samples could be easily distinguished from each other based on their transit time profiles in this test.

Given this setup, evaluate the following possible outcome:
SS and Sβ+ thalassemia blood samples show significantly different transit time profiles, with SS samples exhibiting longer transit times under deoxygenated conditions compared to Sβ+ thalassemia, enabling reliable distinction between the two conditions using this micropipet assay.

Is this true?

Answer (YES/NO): NO